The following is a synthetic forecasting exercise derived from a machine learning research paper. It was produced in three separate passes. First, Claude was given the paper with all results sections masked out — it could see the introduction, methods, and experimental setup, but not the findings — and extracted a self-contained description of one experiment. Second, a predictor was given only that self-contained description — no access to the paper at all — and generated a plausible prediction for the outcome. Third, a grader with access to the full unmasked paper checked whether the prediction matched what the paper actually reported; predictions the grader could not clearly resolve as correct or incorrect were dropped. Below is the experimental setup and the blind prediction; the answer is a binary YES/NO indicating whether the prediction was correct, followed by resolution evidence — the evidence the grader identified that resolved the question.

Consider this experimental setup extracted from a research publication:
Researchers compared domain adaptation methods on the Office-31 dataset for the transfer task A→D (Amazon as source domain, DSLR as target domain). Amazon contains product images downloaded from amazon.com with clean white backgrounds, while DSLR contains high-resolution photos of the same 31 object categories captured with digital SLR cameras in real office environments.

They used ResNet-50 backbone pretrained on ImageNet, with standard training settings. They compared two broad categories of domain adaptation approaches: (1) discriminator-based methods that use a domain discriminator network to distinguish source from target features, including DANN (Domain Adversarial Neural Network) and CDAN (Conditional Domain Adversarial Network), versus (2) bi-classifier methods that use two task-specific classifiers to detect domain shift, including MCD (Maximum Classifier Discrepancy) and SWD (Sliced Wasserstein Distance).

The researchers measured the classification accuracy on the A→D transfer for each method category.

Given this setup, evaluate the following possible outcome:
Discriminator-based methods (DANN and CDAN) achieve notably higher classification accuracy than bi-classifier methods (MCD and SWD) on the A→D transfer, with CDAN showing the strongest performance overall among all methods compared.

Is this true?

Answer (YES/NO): NO